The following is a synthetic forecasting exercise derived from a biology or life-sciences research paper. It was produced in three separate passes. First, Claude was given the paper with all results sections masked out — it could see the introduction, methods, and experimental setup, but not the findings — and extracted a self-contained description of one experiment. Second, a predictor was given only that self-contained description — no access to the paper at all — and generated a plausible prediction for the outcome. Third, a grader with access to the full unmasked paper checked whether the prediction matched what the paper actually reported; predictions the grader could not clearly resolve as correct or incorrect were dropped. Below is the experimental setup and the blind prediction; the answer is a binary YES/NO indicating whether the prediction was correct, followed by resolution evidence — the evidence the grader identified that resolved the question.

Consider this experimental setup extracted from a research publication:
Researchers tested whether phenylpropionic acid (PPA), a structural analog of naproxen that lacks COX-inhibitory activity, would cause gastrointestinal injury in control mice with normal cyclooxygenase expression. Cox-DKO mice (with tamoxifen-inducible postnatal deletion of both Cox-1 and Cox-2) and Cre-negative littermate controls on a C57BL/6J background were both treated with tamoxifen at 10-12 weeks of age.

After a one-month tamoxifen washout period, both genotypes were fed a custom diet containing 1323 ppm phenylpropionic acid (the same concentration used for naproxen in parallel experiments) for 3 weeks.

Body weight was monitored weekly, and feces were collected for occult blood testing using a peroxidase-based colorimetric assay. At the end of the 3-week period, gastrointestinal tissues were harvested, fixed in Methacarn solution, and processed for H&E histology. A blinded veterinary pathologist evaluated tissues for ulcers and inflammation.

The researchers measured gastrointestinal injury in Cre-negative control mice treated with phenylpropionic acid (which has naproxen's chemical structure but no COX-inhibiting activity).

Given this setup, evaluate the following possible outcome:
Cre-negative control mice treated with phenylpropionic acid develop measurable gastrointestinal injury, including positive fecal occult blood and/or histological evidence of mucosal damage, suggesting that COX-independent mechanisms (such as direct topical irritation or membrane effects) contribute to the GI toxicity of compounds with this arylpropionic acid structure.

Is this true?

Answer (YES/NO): NO